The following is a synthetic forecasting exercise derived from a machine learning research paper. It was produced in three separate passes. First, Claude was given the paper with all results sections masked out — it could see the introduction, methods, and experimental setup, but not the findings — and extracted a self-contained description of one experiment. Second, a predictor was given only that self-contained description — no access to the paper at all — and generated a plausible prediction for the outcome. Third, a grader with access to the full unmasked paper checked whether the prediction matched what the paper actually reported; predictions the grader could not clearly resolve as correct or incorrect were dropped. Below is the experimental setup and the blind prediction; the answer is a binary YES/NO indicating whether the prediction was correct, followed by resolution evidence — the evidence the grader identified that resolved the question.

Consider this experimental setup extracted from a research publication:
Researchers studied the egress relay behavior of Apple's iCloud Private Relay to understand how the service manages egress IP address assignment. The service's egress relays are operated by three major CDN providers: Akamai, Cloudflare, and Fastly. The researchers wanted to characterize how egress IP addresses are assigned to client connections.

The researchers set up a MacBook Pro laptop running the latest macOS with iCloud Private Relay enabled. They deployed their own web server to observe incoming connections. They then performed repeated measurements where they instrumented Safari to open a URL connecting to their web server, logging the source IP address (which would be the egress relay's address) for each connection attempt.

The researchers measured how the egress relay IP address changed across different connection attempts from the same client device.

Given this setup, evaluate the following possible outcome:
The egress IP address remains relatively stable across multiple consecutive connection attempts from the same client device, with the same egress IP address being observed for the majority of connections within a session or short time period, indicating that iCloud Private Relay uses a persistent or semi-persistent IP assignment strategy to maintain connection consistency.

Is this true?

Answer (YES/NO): NO